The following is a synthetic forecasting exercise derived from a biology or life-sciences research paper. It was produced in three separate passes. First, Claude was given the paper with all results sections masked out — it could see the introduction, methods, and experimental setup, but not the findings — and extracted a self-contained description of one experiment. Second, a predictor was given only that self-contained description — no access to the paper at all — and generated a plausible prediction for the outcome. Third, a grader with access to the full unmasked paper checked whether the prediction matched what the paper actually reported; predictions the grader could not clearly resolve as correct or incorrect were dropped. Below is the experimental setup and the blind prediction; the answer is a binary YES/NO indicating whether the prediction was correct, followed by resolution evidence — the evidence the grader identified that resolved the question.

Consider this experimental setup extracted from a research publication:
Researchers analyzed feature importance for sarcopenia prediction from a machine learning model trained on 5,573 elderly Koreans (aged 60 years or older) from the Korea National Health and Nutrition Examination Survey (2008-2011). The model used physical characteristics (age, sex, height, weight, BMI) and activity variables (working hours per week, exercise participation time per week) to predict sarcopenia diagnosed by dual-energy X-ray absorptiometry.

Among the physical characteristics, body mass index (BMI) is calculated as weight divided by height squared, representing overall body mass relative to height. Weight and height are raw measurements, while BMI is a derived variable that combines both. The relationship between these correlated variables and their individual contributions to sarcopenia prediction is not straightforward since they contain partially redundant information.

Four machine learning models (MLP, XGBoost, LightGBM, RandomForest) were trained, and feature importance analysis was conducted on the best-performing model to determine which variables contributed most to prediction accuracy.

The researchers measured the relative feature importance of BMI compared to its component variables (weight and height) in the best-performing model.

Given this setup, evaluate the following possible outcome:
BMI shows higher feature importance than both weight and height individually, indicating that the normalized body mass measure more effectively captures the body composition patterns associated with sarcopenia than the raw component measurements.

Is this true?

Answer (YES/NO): YES